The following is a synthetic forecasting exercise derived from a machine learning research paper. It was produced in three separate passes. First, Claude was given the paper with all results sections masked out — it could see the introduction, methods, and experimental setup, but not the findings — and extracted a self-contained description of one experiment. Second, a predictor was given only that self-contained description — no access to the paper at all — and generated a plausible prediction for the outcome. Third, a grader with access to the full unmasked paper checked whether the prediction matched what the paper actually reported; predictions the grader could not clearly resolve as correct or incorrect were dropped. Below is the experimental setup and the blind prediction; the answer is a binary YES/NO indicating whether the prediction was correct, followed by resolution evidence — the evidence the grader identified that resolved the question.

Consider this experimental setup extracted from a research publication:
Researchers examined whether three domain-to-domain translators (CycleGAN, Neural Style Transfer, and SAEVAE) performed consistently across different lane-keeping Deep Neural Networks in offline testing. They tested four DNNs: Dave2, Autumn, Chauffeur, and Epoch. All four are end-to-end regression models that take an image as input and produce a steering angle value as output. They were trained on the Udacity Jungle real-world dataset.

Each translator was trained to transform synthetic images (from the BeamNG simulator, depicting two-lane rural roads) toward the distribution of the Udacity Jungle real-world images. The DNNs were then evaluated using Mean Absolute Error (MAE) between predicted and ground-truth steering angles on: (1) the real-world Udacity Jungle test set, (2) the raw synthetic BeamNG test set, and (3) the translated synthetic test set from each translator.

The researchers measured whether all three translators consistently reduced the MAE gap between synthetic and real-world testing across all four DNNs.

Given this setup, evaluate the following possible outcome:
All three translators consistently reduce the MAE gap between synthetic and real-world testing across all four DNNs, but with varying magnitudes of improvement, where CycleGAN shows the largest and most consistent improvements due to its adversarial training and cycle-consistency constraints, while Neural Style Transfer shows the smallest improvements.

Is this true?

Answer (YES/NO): NO